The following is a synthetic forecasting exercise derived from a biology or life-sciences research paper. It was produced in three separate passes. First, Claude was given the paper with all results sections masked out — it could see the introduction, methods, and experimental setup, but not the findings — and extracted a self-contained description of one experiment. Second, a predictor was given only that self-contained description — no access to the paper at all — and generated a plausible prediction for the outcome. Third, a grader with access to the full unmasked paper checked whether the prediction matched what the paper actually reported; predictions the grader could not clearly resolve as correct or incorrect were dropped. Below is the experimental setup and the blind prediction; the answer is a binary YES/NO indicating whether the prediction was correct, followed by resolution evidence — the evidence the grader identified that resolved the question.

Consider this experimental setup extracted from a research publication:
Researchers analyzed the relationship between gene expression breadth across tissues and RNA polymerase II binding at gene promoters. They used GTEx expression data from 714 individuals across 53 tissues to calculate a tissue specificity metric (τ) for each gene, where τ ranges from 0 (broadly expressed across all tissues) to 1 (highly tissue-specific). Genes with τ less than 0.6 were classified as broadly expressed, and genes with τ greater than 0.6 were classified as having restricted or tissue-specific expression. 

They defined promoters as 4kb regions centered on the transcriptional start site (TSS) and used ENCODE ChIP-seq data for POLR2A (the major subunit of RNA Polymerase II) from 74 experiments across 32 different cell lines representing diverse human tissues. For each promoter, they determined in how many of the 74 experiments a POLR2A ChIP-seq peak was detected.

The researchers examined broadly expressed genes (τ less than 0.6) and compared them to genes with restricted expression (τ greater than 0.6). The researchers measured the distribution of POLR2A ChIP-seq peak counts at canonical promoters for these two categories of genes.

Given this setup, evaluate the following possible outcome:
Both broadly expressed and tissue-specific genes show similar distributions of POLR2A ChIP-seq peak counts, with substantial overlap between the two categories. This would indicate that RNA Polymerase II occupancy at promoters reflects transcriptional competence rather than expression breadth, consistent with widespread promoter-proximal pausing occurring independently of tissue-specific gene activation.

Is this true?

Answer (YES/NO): NO